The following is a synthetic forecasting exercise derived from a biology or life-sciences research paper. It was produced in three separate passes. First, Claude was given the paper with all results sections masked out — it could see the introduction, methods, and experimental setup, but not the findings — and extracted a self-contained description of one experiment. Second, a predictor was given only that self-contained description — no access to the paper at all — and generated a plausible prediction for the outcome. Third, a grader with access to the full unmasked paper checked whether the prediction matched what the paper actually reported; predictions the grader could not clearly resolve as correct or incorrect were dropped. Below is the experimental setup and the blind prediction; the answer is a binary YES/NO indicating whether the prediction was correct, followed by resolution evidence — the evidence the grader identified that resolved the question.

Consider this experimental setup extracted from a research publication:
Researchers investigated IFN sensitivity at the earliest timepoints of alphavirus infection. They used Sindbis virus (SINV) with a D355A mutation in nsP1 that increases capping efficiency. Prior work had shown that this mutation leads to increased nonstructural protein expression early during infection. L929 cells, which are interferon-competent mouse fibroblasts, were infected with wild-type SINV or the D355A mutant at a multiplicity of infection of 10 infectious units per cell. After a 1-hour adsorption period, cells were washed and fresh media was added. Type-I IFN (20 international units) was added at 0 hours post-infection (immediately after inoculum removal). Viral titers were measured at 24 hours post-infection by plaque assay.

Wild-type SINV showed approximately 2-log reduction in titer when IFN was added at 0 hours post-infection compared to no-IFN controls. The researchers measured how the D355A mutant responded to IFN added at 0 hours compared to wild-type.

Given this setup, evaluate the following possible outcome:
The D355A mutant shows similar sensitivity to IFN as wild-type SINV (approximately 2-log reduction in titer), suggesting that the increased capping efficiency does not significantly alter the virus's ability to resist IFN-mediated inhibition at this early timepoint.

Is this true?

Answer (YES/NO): NO